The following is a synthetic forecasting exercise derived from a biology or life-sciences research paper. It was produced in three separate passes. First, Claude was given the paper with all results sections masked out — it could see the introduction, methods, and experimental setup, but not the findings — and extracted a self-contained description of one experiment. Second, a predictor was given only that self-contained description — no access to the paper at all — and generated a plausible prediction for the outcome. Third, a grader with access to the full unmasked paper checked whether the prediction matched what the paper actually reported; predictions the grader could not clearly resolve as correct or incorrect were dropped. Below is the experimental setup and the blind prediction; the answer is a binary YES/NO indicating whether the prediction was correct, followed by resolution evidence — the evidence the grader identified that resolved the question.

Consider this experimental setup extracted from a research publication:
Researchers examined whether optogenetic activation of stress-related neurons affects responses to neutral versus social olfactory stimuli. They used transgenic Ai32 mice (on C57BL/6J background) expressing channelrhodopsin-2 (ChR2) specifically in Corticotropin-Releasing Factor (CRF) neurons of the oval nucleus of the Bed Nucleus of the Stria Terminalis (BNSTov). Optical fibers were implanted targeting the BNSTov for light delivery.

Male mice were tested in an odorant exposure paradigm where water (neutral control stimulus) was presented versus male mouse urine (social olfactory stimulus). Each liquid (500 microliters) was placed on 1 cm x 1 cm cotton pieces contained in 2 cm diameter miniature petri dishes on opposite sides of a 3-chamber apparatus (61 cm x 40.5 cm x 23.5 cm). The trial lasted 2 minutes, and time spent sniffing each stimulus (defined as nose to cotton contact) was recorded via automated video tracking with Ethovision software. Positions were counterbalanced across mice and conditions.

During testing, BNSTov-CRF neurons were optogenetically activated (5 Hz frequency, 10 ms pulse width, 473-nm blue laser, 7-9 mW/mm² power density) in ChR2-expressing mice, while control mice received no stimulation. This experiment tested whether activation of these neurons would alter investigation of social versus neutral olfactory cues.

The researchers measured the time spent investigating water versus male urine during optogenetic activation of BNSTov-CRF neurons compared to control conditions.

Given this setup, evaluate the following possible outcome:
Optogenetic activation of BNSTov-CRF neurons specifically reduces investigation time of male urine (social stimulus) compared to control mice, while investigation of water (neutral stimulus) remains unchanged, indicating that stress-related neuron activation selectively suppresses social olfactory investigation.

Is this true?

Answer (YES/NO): NO